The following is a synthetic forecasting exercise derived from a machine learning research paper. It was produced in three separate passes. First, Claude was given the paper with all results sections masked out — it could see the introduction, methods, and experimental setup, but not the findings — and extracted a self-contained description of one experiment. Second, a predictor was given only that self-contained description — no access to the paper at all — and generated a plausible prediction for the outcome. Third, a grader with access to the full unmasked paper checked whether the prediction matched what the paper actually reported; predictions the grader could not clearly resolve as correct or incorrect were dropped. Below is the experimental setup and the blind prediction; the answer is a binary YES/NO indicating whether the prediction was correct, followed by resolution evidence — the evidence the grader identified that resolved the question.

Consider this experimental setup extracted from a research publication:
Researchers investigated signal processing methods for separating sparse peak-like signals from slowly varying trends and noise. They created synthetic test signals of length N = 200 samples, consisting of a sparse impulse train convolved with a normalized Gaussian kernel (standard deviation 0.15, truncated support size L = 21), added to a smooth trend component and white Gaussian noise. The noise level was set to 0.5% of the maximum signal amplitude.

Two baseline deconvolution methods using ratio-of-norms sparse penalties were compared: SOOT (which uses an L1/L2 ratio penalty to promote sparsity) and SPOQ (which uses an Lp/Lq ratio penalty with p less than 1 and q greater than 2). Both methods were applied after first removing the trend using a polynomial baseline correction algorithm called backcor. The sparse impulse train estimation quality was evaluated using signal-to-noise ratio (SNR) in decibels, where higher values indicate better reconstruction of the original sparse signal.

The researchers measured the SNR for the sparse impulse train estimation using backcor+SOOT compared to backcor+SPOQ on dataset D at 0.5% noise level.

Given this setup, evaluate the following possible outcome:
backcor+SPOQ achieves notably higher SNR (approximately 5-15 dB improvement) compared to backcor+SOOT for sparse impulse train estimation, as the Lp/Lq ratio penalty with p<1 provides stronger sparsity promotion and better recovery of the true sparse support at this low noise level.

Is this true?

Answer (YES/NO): NO